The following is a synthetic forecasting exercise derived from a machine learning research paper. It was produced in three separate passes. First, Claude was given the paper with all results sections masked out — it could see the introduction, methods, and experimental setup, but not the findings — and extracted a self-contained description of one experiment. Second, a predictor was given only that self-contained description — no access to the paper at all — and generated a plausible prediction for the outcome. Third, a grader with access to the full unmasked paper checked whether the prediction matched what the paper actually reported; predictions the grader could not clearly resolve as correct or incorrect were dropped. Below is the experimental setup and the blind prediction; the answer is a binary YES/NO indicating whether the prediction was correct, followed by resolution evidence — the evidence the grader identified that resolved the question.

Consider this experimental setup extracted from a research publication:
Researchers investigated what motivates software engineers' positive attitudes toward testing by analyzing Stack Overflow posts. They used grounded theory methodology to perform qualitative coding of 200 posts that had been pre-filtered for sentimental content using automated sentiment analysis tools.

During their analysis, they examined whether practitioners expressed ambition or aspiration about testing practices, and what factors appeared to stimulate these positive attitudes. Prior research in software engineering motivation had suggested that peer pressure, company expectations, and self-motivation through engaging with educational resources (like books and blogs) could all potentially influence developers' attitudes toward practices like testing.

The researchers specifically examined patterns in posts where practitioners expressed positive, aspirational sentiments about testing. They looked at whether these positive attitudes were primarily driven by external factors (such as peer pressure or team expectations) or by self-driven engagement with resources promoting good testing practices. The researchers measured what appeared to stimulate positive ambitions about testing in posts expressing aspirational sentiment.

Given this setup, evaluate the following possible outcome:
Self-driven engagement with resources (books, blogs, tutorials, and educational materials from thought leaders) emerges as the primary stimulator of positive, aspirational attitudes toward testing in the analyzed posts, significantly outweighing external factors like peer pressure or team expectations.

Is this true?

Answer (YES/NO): YES